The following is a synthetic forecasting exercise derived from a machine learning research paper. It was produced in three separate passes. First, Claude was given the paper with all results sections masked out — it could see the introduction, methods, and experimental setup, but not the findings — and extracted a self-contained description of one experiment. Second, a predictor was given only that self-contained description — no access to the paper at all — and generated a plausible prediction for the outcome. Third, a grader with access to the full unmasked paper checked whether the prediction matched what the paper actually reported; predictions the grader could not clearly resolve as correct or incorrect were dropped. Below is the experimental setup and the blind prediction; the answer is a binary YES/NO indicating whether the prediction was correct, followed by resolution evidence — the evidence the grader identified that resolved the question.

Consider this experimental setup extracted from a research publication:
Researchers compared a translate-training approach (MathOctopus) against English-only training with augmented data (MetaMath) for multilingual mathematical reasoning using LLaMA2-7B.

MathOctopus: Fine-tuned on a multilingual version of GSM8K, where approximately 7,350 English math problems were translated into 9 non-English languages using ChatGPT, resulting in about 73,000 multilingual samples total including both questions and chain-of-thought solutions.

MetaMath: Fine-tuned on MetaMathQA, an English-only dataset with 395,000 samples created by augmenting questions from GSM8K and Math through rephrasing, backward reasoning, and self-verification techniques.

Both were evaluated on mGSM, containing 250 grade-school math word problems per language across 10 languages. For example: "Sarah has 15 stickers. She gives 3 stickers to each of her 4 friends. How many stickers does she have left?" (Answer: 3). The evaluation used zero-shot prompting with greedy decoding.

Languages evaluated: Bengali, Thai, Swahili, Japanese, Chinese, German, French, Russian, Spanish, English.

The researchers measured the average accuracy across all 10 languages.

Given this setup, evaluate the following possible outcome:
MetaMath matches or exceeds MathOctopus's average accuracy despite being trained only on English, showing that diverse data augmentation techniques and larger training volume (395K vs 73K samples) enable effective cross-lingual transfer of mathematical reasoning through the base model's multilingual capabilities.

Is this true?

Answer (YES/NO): NO